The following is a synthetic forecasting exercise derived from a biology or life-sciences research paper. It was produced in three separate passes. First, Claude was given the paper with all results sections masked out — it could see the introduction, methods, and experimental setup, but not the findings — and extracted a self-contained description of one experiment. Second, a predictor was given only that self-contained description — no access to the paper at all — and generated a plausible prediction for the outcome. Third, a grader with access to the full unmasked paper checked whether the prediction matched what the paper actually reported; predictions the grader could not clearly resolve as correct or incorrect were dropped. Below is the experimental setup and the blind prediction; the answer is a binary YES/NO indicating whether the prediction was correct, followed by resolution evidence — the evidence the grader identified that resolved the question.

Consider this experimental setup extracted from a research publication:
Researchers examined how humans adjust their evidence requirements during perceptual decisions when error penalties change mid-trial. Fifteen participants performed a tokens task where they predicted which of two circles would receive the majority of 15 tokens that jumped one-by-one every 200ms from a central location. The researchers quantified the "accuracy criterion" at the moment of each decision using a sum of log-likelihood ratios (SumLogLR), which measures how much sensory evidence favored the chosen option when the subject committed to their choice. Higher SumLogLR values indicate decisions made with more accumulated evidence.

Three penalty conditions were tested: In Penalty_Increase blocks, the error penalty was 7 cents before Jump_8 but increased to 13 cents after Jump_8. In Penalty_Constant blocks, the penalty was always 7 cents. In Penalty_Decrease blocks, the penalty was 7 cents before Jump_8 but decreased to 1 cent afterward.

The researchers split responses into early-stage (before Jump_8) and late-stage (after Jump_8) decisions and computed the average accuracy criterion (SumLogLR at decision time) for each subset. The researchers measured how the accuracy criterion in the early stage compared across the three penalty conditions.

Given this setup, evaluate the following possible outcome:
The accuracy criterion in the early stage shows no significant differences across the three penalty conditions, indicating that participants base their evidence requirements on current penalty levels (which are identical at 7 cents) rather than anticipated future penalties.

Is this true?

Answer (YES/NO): NO